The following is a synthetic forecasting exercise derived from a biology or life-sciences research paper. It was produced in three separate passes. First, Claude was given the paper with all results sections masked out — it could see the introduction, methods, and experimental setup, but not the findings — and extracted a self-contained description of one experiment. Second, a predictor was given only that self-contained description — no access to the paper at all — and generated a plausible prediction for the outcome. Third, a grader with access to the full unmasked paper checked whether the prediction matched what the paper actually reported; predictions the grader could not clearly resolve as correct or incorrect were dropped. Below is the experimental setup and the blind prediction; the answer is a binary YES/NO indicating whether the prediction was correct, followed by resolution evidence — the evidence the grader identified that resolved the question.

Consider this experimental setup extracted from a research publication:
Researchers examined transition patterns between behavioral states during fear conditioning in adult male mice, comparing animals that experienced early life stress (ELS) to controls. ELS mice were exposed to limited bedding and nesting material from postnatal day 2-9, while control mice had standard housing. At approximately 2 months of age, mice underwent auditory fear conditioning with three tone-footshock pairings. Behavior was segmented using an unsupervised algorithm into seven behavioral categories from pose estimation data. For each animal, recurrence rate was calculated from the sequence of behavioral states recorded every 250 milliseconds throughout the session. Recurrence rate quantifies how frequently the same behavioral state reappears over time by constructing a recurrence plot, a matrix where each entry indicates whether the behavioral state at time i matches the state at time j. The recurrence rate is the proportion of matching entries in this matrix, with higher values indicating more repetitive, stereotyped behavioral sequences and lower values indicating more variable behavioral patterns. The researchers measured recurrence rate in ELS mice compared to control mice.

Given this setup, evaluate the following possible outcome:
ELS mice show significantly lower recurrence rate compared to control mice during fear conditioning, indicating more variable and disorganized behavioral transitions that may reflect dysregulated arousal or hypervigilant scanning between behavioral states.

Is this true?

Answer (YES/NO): NO